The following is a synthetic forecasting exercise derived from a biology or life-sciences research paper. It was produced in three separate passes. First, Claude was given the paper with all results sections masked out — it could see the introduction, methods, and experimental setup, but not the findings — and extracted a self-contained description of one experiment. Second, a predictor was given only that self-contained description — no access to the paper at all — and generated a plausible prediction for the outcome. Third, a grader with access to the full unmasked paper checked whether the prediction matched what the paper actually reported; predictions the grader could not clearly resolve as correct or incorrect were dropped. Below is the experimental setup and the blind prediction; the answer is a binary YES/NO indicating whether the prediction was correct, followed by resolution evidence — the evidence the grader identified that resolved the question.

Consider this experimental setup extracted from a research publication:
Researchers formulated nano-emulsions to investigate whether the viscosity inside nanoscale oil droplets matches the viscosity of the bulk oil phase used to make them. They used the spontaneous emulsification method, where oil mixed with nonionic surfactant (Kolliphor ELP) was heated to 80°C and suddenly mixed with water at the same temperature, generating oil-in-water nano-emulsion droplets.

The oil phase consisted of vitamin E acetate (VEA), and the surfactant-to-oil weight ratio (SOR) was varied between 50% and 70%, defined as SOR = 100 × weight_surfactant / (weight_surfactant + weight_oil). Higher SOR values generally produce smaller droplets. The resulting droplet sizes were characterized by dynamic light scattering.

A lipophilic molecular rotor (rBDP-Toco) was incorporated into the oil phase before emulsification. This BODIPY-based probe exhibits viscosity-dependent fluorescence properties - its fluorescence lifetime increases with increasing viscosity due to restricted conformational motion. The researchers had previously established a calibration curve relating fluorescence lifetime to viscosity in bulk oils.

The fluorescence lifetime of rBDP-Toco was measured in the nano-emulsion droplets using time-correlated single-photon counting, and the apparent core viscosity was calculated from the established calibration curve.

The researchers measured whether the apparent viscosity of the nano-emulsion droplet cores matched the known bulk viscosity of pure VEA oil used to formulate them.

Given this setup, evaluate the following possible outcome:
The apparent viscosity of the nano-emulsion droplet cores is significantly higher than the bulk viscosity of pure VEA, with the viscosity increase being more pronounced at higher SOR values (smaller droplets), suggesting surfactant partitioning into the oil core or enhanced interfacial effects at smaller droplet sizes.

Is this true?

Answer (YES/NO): NO